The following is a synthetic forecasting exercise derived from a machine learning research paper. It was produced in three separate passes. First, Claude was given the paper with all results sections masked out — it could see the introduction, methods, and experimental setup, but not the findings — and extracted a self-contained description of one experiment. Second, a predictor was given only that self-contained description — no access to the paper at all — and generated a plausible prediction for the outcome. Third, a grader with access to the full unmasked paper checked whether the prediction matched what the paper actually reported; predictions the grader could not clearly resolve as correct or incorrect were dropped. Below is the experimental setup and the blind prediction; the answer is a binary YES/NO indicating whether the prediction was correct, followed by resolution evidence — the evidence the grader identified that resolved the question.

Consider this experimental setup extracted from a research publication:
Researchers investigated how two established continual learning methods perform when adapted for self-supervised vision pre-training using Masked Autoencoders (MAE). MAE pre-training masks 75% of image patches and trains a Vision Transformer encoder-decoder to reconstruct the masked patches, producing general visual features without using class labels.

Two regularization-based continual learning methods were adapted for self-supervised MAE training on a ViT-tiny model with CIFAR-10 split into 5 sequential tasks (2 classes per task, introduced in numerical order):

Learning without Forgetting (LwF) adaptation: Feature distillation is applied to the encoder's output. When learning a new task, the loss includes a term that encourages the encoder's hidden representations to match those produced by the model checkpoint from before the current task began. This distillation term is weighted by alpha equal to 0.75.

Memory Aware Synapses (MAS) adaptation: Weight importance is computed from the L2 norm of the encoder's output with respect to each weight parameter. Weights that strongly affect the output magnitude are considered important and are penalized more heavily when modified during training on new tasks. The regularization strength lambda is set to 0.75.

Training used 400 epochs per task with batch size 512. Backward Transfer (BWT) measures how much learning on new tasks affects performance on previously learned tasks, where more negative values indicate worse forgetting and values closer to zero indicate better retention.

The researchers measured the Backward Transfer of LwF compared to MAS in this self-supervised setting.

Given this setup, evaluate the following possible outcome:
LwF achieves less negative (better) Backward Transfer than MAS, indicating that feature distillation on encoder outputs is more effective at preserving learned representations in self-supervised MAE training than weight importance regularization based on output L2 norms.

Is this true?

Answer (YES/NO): NO